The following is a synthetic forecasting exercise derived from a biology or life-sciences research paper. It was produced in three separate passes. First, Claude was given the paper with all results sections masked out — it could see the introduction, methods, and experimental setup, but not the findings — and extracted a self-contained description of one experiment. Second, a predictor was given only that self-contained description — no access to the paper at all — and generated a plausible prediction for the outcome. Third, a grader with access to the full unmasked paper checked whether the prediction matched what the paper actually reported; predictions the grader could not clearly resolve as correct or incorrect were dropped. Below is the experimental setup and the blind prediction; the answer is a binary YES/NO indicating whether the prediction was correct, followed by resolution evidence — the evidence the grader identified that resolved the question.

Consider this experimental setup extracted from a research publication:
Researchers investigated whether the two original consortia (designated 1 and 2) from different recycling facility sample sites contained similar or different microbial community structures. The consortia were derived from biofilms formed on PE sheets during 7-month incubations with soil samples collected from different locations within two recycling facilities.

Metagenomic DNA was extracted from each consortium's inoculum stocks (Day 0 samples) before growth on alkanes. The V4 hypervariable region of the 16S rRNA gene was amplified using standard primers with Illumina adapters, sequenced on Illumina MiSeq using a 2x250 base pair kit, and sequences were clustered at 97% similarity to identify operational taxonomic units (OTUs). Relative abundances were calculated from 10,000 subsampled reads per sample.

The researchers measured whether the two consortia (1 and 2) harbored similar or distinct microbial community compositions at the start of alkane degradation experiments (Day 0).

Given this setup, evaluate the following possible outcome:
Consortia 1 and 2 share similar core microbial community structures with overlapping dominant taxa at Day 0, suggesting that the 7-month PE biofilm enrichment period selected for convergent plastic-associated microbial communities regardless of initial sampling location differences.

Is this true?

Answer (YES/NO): NO